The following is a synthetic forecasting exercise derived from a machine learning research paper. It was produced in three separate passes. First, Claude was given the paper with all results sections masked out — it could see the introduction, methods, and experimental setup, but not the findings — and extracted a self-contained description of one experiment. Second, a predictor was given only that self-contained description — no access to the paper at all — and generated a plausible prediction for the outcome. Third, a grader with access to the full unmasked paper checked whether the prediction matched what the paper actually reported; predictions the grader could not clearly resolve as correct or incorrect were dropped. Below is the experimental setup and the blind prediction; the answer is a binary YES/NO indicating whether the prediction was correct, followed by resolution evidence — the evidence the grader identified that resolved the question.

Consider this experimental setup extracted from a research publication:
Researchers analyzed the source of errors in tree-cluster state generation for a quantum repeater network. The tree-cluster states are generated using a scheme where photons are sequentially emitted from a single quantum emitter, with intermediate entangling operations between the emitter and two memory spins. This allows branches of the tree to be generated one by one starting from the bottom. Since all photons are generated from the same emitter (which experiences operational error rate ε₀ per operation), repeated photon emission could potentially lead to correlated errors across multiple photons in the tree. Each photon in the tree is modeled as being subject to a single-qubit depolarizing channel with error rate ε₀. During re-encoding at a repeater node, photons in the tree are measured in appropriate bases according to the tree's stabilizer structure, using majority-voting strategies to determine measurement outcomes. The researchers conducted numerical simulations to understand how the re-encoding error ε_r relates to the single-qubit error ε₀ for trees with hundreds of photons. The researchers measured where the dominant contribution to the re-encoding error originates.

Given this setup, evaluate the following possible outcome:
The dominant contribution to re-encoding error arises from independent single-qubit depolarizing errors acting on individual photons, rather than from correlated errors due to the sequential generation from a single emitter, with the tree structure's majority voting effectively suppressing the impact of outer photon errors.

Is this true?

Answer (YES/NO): NO